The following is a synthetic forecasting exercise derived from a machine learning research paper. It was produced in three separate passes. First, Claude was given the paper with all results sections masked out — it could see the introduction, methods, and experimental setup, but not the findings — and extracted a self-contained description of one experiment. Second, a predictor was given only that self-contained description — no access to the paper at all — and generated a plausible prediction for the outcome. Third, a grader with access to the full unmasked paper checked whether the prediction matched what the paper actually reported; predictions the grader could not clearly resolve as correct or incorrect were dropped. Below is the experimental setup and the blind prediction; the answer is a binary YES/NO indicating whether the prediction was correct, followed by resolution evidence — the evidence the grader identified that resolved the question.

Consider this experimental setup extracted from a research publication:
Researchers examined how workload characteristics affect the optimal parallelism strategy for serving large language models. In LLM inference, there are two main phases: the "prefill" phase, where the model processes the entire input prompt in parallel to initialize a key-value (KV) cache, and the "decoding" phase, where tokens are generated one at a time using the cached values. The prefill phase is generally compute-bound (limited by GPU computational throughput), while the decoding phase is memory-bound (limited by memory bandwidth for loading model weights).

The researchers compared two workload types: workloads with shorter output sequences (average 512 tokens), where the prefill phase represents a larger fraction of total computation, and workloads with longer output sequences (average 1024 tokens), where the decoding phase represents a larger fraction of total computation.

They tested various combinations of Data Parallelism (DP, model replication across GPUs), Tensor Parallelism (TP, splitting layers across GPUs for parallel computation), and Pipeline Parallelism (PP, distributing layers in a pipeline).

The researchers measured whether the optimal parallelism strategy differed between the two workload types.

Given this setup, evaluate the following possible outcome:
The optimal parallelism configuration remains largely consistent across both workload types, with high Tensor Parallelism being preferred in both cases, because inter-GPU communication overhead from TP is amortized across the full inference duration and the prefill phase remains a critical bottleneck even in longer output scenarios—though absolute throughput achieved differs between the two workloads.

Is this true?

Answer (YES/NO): NO